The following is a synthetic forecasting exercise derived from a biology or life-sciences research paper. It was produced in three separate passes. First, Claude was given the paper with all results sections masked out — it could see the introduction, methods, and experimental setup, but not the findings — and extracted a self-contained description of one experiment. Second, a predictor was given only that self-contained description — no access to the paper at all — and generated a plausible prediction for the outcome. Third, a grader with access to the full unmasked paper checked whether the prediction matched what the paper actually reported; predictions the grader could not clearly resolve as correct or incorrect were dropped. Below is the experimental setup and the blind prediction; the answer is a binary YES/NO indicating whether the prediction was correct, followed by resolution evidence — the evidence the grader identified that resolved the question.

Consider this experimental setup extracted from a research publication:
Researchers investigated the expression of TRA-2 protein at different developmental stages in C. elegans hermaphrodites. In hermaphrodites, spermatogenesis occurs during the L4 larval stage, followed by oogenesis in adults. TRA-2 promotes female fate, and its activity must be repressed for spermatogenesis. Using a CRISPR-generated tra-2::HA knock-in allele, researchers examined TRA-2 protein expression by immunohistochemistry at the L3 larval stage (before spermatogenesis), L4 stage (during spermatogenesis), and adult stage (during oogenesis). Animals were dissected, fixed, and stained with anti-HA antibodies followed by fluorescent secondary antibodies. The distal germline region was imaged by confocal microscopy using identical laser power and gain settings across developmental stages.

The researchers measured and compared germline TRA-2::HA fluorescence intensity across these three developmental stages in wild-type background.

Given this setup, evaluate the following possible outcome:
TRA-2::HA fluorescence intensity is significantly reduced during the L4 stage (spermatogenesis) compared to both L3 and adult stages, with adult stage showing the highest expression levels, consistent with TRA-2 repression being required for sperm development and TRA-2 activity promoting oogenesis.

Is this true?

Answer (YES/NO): NO